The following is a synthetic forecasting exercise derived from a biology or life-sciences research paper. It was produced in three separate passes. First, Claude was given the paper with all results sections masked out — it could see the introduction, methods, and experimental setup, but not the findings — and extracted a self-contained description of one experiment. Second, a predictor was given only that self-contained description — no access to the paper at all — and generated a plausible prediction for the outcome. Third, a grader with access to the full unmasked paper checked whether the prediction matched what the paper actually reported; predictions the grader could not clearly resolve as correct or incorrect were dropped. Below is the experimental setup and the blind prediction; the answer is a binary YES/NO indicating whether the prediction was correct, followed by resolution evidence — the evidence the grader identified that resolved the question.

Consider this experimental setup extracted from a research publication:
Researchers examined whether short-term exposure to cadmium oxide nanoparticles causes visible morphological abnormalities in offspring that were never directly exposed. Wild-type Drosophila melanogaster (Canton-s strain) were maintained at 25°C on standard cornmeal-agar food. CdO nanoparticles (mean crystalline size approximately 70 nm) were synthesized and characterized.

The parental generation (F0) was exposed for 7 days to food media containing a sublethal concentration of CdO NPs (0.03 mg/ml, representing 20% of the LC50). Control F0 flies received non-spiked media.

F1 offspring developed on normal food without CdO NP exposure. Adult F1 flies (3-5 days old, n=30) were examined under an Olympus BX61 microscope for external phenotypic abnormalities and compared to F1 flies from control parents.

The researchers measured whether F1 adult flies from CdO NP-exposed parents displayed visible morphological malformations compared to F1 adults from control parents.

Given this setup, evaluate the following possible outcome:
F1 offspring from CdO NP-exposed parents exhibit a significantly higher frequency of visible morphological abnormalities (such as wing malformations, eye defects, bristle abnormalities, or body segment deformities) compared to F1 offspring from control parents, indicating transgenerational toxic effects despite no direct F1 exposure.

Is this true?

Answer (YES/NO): YES